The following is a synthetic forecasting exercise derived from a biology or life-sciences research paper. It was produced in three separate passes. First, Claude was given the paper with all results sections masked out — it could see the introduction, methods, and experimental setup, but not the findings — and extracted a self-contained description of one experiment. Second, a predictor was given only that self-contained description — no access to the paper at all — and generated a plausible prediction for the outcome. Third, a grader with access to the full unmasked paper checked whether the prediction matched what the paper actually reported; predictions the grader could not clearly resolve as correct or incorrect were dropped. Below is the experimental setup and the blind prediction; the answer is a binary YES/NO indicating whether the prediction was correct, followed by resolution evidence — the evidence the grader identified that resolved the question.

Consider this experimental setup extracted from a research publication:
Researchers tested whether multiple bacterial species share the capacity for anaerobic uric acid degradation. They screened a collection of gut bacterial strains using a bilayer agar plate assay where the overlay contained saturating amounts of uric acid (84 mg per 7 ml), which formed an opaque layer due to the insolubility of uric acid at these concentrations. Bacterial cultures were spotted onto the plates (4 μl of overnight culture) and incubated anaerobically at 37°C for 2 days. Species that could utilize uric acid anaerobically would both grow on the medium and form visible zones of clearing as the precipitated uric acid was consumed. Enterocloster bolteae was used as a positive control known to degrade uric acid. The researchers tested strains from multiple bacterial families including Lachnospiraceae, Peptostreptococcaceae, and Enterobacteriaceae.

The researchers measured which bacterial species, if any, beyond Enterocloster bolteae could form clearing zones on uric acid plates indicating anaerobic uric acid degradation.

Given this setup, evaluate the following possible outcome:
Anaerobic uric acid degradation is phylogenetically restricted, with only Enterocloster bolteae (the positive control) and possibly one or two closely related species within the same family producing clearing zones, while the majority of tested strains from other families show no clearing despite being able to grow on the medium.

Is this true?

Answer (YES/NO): NO